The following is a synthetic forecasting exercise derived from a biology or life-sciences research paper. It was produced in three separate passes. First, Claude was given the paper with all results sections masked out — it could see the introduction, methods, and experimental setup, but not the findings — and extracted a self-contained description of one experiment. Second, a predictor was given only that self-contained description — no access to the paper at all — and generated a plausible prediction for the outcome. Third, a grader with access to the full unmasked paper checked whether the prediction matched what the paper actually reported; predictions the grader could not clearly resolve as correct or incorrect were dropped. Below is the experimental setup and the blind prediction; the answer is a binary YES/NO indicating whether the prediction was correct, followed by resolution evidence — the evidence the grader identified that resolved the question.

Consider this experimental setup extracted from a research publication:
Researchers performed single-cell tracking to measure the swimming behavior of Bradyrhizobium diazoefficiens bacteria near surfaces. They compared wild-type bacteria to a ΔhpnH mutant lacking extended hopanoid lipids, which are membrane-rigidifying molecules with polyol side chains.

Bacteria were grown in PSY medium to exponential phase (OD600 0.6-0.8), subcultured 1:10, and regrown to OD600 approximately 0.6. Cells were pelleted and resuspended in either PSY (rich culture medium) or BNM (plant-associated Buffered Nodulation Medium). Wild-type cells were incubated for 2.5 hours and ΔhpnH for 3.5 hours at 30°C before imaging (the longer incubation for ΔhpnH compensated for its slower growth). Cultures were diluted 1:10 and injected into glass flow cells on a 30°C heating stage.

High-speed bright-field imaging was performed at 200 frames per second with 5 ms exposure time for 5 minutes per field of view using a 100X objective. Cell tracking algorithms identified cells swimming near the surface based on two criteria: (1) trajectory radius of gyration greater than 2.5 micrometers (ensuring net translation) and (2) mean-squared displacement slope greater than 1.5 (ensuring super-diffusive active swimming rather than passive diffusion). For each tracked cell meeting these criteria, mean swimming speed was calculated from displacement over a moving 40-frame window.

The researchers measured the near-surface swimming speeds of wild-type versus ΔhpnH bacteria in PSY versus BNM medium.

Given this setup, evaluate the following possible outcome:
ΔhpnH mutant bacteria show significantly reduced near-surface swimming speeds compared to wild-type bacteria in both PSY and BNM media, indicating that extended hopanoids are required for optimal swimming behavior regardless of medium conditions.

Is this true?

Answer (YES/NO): NO